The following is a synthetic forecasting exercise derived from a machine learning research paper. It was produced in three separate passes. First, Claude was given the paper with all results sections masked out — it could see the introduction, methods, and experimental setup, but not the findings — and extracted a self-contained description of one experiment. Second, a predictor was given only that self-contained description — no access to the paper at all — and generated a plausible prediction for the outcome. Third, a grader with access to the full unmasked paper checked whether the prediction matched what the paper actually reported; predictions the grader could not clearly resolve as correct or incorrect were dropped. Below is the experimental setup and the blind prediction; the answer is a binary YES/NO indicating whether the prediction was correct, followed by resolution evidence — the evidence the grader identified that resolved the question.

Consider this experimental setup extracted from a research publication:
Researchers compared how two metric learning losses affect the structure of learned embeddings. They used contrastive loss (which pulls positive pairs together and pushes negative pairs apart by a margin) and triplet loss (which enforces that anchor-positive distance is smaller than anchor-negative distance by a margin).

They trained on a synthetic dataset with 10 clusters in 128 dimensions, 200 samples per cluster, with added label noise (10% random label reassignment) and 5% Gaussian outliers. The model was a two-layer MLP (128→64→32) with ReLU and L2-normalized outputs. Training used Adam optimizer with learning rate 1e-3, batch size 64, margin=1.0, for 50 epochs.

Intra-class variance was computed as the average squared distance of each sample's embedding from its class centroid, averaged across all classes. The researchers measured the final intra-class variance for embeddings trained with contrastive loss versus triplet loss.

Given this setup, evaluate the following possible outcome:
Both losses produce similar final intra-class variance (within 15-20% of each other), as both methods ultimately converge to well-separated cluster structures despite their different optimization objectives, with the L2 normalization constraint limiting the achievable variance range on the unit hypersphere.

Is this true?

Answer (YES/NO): NO